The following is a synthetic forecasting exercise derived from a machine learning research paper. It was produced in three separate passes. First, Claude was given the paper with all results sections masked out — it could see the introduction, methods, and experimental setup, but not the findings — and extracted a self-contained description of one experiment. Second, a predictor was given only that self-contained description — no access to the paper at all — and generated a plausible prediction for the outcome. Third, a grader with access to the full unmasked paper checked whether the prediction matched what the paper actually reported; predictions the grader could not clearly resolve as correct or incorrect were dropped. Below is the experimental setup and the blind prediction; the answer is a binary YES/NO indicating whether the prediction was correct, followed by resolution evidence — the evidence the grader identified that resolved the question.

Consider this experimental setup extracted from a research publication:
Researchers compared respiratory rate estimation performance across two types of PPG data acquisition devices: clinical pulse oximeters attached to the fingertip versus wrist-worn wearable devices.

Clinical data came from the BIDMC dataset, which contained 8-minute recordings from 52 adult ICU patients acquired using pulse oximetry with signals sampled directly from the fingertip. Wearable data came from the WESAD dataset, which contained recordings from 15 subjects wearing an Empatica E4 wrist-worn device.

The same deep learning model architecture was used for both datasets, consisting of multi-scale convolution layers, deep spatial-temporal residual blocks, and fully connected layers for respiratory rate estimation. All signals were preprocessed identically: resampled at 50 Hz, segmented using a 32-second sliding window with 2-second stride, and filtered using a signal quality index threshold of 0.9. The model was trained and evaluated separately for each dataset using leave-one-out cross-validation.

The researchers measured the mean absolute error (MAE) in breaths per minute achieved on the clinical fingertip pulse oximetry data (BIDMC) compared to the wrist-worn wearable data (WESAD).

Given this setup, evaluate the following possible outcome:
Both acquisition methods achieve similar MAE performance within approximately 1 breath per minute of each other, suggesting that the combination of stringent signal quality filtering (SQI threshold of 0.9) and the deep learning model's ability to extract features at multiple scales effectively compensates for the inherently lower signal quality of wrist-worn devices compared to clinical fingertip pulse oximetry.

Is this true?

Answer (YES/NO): YES